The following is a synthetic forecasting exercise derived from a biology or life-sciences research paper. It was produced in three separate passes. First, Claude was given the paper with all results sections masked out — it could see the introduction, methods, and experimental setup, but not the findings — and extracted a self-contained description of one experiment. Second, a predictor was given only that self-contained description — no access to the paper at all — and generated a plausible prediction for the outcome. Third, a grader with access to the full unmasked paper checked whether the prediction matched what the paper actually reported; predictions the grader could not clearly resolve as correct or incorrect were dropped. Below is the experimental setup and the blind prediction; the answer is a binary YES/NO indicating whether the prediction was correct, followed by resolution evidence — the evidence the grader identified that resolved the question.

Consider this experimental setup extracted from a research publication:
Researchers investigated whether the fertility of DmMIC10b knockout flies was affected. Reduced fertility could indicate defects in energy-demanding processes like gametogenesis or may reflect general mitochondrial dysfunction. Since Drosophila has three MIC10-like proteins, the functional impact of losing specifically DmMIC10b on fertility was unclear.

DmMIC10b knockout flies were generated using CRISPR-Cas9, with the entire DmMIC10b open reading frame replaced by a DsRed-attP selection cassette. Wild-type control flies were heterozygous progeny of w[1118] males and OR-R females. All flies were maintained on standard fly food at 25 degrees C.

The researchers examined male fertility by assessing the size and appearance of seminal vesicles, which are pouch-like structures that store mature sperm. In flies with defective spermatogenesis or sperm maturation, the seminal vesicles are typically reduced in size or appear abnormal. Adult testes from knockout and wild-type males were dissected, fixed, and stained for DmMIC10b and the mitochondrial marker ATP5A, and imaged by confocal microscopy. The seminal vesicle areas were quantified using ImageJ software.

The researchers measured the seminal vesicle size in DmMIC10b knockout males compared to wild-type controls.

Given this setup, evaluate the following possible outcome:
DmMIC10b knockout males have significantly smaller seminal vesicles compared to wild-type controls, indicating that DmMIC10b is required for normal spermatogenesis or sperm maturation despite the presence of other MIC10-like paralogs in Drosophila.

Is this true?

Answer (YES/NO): YES